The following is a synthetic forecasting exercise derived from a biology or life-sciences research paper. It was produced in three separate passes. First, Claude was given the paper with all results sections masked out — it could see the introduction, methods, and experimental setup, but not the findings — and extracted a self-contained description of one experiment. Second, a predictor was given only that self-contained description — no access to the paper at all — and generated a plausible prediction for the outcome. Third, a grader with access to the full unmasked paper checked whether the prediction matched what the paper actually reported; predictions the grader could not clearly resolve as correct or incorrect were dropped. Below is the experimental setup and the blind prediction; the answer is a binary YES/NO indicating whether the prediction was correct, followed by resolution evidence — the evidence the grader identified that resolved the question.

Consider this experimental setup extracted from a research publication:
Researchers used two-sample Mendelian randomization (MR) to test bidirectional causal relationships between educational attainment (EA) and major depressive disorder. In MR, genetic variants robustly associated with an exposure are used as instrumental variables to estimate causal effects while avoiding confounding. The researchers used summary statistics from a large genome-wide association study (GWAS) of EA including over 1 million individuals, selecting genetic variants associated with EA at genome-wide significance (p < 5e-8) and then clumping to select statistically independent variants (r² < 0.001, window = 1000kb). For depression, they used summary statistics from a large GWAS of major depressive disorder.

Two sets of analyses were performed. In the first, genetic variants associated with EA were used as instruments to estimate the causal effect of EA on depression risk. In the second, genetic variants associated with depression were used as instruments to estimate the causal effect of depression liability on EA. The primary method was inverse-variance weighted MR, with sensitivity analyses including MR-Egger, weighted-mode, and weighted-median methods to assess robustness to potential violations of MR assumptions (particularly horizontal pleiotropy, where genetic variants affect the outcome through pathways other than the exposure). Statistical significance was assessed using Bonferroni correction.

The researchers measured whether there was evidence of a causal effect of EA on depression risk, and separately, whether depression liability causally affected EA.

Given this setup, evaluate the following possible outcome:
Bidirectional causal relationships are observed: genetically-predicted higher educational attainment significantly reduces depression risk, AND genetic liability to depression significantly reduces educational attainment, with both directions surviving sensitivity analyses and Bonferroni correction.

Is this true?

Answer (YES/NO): NO